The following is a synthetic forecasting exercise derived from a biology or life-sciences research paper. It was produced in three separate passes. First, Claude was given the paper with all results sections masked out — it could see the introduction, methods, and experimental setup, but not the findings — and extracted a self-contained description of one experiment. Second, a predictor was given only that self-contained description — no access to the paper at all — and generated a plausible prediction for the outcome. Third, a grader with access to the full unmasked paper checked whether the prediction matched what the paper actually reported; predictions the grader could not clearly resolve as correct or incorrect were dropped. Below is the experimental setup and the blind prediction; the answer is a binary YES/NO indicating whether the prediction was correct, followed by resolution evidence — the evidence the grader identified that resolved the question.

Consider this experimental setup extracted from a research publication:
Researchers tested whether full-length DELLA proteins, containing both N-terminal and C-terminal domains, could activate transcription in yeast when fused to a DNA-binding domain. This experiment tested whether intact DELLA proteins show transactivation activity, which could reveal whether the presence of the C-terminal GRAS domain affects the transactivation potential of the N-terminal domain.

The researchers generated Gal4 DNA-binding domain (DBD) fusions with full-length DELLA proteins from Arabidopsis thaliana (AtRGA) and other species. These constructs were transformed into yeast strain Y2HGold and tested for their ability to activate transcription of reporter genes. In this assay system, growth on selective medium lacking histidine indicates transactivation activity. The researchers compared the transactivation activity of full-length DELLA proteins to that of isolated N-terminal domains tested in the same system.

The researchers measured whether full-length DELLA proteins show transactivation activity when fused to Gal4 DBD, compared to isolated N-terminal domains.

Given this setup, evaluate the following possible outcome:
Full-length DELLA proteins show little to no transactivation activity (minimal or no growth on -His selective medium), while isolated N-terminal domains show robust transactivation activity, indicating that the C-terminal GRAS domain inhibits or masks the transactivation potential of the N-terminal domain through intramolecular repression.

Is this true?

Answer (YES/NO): NO